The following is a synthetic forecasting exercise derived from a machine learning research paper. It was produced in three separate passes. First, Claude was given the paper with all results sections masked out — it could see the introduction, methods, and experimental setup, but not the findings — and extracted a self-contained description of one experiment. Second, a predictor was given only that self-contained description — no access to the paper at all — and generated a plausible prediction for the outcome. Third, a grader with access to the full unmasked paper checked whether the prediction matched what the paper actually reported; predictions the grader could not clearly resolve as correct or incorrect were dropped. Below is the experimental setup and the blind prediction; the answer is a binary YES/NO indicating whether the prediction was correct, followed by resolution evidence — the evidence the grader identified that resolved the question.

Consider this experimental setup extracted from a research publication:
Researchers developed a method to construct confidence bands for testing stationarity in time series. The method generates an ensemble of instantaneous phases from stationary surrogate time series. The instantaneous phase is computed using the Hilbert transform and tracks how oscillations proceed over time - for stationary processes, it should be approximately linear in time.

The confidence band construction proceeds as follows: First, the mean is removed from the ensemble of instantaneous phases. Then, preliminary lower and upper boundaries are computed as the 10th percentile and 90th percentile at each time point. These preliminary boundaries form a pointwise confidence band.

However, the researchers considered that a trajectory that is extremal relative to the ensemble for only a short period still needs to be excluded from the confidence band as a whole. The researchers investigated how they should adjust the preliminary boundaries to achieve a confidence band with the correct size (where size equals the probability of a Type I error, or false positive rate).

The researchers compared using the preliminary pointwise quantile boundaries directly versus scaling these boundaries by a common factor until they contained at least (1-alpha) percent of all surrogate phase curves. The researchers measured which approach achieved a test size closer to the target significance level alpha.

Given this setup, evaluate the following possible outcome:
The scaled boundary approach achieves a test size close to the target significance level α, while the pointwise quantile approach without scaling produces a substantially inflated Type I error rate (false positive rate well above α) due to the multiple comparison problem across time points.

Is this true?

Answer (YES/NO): YES